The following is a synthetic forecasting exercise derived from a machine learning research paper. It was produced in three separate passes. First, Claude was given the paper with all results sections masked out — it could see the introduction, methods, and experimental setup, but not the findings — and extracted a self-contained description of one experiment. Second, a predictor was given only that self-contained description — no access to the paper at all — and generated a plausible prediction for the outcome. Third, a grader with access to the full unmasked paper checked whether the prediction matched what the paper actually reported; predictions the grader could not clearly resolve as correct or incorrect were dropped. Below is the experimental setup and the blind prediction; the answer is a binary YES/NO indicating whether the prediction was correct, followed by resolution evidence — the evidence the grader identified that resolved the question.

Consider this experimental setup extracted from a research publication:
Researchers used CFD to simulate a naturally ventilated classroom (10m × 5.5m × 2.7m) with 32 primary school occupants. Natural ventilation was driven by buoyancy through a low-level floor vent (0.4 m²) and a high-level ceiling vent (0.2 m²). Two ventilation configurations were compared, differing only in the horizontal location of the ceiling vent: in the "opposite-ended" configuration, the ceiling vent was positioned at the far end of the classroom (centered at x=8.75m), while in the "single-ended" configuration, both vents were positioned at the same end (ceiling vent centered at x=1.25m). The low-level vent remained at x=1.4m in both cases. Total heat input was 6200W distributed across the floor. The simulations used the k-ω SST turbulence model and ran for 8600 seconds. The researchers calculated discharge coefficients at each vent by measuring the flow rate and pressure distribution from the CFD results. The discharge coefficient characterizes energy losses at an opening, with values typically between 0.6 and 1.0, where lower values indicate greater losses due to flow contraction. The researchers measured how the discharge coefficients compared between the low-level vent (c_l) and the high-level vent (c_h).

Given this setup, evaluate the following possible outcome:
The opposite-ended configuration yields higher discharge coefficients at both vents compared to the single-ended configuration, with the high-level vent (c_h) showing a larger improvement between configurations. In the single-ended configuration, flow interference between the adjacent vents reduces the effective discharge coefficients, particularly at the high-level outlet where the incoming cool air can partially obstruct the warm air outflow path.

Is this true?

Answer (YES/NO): NO